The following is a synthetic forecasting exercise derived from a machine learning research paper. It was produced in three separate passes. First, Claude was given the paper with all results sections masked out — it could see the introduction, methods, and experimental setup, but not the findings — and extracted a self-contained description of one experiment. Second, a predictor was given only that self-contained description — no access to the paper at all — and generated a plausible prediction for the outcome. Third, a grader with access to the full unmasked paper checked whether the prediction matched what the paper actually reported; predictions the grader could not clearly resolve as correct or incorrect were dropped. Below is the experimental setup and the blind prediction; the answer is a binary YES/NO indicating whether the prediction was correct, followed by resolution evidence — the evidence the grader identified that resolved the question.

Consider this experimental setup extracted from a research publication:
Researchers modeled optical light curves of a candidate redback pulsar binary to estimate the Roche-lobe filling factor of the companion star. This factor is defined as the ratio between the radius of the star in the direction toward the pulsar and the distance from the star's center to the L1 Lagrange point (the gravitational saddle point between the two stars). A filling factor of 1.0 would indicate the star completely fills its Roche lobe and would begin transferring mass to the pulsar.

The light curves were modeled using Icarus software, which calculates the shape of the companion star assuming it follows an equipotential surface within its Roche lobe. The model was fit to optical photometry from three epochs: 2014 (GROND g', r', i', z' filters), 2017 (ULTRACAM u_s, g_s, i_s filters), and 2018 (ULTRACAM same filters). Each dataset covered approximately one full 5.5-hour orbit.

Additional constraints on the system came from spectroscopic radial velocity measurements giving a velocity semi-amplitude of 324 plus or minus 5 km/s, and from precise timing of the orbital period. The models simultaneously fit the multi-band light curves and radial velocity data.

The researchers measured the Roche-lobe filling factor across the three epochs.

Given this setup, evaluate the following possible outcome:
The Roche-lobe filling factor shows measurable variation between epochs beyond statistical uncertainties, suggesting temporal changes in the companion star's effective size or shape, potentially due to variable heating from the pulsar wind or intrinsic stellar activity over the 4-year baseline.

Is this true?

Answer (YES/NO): NO